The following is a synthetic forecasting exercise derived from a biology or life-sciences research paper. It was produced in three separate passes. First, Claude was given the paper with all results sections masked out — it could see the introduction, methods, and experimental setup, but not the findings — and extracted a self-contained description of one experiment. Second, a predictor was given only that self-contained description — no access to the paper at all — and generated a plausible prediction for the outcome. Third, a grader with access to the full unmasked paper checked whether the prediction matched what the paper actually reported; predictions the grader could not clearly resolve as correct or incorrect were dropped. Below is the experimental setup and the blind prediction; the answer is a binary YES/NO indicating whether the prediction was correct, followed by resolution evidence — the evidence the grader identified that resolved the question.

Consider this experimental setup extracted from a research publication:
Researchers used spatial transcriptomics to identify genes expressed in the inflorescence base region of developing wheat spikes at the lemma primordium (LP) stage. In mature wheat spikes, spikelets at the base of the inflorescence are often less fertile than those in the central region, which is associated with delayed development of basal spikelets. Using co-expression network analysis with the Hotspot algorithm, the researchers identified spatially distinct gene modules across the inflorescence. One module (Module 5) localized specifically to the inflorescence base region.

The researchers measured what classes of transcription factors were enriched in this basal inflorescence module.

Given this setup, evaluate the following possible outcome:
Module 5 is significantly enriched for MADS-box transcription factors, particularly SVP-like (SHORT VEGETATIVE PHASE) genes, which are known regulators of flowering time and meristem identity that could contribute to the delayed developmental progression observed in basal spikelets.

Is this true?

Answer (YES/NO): YES